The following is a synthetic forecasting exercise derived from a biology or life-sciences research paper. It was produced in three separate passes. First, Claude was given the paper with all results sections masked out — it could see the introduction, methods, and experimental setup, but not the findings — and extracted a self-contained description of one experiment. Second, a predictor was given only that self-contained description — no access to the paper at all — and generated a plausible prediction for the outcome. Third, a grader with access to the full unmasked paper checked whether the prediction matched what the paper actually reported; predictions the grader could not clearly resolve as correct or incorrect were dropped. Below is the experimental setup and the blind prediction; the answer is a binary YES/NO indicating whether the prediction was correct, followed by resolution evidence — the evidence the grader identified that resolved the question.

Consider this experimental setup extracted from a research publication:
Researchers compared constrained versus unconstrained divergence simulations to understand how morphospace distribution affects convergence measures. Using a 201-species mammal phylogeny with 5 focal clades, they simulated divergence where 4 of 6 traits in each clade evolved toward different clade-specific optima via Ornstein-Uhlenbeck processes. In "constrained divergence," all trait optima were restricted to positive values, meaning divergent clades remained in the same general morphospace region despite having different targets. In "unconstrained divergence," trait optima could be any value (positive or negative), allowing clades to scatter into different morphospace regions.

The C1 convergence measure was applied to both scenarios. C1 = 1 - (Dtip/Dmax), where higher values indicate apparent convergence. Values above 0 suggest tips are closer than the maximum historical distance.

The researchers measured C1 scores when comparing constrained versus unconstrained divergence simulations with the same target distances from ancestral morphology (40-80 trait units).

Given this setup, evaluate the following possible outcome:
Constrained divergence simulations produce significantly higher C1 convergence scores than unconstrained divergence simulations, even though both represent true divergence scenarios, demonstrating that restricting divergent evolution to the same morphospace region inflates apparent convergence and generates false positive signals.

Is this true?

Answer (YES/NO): YES